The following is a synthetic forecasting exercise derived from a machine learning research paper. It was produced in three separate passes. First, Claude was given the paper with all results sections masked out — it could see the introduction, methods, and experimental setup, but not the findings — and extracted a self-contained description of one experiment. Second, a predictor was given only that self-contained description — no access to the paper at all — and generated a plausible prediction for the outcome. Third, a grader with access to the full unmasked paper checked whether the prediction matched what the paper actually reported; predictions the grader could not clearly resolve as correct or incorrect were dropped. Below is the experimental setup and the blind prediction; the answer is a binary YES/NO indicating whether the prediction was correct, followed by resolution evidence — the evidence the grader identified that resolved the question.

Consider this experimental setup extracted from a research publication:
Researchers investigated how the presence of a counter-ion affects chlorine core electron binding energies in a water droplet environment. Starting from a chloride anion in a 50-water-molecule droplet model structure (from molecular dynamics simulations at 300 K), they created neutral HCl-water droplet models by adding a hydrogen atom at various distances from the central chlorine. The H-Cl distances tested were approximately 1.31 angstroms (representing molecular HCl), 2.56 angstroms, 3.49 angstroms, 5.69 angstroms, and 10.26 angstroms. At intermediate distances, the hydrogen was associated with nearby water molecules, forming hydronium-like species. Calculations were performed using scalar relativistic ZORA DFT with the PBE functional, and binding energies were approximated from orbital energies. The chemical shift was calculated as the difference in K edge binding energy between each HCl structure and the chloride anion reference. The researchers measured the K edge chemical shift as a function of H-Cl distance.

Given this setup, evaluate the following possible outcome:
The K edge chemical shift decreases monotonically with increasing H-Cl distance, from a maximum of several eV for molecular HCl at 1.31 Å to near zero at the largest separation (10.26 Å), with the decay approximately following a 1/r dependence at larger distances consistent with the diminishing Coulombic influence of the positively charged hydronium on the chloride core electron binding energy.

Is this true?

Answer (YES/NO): NO